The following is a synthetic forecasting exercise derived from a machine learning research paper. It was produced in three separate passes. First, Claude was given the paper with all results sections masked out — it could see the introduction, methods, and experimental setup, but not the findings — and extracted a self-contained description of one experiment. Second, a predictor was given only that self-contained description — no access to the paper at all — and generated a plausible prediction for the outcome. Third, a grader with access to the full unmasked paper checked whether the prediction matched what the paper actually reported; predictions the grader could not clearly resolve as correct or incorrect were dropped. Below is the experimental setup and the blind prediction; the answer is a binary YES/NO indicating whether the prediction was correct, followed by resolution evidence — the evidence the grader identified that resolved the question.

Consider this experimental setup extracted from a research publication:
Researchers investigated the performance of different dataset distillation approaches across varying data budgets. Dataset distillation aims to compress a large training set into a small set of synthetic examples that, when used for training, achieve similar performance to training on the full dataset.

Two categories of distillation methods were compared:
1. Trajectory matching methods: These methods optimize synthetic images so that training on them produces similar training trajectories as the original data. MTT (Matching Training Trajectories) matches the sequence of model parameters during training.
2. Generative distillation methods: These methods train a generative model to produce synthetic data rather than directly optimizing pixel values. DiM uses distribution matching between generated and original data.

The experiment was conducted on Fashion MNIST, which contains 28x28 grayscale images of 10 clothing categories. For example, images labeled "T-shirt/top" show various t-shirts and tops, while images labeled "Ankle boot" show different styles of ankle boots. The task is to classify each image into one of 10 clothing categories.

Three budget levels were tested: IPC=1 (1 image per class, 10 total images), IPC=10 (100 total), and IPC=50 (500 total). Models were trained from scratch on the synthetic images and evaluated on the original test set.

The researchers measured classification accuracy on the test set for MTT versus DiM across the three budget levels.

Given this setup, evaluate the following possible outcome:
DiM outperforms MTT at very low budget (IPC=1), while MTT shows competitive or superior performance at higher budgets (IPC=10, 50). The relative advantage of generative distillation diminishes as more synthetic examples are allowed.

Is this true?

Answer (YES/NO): NO